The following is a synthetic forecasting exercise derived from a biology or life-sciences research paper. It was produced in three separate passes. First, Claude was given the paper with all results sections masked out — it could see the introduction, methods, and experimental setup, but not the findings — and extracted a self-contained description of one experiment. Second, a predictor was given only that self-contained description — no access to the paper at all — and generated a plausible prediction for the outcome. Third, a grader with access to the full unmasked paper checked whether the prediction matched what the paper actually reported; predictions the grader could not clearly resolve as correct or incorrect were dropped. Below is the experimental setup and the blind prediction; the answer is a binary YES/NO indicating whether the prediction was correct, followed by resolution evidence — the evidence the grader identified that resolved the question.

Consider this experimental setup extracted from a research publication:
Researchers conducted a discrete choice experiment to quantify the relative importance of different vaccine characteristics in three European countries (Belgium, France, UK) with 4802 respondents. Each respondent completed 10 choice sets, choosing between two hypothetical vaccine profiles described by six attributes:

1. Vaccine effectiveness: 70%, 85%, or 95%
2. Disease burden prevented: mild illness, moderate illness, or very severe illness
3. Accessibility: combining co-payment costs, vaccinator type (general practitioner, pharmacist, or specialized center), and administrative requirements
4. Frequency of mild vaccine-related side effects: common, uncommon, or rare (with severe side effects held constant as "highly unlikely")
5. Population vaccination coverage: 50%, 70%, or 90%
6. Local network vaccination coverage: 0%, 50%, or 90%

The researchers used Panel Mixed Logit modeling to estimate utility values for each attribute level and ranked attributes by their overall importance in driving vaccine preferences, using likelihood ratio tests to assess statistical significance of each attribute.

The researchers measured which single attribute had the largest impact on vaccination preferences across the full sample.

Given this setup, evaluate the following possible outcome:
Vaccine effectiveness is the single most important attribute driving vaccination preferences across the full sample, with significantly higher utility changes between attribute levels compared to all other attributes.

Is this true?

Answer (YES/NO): NO